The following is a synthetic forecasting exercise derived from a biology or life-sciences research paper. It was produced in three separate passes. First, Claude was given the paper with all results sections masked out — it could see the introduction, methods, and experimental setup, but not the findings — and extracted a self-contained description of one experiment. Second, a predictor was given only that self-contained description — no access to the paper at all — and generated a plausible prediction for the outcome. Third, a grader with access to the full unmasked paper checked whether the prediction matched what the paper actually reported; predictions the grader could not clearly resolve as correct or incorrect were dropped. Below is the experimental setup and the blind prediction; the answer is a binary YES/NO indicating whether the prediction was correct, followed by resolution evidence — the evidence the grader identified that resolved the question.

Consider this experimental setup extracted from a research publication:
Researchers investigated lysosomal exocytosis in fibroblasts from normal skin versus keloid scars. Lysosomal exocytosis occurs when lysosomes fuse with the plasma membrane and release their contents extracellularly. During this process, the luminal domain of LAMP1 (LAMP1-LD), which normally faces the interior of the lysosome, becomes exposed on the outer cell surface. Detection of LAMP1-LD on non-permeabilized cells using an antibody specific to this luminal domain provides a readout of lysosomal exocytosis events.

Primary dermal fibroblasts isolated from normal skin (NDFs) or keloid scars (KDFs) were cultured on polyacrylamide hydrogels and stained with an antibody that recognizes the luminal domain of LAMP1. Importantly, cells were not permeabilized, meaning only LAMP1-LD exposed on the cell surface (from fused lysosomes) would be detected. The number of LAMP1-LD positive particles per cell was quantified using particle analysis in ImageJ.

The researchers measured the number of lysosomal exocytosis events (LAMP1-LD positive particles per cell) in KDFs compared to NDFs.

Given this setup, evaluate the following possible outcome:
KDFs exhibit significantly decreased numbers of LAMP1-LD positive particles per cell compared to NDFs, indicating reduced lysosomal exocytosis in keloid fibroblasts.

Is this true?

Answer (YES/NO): NO